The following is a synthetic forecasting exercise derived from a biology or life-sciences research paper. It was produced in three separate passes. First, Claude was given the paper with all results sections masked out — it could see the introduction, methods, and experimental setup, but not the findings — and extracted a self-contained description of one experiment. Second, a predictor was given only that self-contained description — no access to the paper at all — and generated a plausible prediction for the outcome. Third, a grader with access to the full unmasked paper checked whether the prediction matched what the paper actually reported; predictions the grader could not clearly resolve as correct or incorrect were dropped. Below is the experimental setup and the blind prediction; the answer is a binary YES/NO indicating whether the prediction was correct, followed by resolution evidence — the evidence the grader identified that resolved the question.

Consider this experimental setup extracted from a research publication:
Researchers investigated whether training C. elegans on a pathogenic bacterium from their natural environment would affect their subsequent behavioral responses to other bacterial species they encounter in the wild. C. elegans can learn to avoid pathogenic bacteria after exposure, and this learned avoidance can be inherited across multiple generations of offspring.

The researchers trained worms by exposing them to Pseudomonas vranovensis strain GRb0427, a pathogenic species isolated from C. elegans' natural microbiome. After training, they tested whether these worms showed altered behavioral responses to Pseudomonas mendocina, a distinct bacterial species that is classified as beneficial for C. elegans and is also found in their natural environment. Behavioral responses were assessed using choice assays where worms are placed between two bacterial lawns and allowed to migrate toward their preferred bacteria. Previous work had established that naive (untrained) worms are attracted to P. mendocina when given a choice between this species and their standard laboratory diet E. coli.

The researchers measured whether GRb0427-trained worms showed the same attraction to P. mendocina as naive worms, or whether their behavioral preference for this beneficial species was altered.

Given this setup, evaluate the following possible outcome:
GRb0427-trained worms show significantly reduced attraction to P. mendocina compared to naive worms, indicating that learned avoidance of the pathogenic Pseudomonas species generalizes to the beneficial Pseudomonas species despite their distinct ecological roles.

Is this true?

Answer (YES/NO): YES